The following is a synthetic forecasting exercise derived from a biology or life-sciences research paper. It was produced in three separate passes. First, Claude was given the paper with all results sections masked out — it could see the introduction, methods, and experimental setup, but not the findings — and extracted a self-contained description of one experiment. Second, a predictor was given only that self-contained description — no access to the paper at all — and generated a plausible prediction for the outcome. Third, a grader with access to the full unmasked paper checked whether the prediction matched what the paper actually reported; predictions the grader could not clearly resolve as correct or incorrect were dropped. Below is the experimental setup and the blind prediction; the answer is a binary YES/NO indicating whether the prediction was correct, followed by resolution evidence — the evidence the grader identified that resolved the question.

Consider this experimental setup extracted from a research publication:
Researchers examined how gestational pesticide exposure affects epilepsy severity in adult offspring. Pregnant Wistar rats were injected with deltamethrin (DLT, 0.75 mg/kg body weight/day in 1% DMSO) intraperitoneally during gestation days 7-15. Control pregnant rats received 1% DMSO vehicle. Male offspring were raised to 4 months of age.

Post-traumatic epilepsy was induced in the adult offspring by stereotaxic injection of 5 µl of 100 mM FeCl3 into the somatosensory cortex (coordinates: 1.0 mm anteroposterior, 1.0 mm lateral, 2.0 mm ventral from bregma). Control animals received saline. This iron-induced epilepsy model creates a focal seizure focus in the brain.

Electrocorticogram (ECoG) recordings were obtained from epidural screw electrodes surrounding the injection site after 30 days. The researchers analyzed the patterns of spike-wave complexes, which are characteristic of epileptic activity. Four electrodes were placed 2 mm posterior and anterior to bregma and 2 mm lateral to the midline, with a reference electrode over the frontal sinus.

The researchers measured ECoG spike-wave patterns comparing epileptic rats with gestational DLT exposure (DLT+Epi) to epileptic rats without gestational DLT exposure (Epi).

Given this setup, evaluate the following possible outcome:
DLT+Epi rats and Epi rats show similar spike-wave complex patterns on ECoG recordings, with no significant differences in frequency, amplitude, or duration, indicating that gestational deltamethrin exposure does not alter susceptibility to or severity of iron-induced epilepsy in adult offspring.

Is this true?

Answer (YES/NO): NO